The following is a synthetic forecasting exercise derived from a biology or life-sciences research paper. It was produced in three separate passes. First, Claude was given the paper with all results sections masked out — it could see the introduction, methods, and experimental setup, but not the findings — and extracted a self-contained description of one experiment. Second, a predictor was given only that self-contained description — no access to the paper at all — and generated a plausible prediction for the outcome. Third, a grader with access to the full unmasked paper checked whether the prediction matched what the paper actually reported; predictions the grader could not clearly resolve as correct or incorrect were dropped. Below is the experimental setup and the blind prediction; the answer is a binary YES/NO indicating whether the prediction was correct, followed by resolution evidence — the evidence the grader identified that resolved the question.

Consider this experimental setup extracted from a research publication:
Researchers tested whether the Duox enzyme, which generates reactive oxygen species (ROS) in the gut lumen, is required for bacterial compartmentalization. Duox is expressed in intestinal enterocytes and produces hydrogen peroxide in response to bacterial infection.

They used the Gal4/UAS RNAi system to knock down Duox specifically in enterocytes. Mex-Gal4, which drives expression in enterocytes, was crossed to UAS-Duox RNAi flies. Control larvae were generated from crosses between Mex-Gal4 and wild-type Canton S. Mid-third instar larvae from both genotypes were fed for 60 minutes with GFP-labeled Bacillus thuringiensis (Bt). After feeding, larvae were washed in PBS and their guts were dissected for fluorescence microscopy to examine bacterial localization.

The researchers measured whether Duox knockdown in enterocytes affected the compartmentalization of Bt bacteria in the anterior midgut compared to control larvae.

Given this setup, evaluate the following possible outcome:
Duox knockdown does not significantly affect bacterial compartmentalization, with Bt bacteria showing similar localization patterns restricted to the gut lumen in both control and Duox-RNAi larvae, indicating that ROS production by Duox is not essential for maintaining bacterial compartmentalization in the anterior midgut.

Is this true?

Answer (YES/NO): NO